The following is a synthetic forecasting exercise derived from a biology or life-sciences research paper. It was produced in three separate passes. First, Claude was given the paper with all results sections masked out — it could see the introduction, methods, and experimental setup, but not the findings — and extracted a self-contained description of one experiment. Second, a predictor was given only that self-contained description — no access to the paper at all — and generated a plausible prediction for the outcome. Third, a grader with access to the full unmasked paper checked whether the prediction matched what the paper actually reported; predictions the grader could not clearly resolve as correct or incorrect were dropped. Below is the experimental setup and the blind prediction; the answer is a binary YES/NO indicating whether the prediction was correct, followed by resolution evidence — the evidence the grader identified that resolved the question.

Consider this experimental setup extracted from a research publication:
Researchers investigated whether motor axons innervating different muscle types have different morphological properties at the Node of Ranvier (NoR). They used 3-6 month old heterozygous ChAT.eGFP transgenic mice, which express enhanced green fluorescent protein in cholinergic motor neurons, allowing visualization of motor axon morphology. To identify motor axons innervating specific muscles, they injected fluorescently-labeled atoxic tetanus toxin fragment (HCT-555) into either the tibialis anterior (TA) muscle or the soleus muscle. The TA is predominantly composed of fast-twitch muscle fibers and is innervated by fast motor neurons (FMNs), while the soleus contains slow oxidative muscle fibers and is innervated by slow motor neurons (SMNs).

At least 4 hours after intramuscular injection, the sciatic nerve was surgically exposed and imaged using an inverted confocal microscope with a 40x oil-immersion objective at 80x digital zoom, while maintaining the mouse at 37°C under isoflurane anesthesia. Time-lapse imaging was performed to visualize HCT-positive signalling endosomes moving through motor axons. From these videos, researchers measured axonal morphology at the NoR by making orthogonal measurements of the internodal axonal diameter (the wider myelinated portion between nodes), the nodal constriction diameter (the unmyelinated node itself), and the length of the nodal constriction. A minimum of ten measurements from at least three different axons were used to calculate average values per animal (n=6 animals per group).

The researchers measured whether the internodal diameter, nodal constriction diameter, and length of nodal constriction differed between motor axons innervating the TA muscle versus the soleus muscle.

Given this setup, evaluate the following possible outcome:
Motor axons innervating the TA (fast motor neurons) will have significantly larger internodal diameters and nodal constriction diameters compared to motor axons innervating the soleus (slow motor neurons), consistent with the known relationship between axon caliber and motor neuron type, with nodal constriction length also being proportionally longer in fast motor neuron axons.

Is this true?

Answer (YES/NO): NO